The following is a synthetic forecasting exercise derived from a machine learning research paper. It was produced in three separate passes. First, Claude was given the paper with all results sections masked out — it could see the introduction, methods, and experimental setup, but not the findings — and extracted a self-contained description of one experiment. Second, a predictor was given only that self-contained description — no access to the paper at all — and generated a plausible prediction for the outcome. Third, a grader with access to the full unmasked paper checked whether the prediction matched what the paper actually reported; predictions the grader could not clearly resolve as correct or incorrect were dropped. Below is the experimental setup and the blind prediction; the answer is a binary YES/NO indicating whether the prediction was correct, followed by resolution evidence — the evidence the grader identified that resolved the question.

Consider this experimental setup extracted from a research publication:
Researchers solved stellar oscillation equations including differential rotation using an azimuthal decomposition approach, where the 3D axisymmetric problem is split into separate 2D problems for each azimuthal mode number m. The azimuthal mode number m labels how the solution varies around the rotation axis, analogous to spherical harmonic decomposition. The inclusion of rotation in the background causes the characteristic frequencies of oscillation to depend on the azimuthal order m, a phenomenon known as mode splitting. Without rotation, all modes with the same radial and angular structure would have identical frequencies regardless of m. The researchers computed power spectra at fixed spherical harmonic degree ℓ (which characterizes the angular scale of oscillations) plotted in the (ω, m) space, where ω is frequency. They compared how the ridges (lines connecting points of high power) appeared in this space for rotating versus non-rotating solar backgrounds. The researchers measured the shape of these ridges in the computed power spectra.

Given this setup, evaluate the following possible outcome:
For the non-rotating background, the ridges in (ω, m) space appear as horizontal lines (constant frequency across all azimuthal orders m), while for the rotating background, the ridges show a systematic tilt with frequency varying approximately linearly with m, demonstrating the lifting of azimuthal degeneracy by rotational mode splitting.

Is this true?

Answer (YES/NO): YES